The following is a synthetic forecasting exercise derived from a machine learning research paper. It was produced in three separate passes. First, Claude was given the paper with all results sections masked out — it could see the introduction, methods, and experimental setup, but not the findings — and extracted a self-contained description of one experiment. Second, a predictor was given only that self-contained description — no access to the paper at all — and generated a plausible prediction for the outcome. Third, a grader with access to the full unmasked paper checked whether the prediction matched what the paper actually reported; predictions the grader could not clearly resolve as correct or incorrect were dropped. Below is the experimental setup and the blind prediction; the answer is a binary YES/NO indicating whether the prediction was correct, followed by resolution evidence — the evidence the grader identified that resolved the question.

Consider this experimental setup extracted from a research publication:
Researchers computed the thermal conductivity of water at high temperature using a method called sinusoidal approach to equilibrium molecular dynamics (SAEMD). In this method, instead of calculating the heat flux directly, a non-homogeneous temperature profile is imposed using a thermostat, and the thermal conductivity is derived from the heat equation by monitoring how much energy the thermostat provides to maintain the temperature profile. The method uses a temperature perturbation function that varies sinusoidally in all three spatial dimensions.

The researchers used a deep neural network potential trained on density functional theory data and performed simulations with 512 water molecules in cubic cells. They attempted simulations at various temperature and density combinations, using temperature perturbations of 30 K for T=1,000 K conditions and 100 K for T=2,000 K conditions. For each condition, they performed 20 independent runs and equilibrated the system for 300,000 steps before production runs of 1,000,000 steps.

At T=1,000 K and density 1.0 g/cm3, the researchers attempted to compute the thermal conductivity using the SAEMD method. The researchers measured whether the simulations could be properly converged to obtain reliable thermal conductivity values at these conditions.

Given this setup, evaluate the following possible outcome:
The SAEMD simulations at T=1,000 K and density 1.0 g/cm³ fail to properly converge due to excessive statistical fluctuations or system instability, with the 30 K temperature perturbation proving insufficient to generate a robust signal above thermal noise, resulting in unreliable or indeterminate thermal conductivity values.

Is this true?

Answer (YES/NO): YES